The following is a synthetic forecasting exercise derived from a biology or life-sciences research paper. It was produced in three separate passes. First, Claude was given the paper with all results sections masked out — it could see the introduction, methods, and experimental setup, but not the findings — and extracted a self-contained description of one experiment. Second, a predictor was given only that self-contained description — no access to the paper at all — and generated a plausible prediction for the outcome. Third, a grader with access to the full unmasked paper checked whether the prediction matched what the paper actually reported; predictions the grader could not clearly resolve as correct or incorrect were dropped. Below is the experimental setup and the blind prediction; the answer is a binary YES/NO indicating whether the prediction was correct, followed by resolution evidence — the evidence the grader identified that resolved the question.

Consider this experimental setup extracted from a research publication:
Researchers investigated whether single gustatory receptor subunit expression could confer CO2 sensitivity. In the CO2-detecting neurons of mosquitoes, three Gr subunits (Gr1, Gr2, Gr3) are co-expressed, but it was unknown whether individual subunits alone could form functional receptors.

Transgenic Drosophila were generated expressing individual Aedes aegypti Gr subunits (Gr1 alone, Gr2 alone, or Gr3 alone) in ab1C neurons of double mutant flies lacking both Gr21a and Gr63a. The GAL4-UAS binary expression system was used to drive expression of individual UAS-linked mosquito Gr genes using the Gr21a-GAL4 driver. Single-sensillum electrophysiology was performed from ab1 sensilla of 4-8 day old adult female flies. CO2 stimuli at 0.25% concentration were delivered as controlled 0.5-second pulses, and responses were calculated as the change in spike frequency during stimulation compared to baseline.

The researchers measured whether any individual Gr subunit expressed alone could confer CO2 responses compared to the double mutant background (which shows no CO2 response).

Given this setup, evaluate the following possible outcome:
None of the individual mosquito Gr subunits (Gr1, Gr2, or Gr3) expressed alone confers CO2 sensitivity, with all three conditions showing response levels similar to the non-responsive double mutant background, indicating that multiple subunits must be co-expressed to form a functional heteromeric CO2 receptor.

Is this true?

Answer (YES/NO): YES